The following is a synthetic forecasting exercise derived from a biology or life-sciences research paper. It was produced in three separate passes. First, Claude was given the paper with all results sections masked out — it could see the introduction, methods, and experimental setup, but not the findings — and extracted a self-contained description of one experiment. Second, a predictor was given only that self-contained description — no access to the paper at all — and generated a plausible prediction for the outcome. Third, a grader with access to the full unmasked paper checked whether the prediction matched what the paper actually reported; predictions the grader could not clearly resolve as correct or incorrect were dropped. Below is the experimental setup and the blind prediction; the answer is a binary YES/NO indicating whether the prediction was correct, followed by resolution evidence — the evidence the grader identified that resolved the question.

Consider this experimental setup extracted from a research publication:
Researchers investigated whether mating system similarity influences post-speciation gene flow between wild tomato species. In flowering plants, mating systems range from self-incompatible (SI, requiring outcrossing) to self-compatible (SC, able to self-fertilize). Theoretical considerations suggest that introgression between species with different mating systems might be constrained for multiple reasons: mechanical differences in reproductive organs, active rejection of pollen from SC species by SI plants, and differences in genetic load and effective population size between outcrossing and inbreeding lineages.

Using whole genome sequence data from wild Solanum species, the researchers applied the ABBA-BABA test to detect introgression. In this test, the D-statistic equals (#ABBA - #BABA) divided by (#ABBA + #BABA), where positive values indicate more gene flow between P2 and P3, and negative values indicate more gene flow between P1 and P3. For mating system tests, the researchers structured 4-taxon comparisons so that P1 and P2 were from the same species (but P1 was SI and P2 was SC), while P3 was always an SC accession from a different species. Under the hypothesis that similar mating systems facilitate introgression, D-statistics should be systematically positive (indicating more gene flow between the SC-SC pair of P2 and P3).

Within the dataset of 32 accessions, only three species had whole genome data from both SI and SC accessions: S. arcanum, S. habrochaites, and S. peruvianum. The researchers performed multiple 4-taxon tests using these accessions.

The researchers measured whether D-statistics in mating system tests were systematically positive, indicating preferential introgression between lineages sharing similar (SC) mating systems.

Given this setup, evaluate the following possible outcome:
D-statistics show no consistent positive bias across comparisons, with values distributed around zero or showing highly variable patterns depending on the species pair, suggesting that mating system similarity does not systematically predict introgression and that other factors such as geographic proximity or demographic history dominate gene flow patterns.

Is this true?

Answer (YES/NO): YES